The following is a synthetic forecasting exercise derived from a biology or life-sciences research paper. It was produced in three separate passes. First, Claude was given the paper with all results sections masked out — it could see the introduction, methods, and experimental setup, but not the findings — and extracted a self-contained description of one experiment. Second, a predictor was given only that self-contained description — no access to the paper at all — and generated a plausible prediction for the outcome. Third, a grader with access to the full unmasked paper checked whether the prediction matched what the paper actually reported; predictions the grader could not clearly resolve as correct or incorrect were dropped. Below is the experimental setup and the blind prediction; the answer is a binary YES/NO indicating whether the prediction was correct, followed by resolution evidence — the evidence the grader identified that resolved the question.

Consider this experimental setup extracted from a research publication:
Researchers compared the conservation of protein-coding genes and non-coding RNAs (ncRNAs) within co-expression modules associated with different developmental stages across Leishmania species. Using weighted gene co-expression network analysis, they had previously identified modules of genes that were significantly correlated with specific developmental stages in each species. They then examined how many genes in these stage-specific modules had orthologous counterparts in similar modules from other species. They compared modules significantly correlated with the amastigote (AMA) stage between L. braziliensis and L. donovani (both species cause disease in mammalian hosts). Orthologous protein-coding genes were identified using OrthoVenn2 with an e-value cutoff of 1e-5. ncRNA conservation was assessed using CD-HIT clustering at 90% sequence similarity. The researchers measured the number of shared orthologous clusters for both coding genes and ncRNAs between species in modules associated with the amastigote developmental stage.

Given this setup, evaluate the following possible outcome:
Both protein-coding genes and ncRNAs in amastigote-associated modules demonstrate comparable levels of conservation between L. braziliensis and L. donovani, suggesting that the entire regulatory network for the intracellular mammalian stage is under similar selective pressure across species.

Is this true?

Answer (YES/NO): NO